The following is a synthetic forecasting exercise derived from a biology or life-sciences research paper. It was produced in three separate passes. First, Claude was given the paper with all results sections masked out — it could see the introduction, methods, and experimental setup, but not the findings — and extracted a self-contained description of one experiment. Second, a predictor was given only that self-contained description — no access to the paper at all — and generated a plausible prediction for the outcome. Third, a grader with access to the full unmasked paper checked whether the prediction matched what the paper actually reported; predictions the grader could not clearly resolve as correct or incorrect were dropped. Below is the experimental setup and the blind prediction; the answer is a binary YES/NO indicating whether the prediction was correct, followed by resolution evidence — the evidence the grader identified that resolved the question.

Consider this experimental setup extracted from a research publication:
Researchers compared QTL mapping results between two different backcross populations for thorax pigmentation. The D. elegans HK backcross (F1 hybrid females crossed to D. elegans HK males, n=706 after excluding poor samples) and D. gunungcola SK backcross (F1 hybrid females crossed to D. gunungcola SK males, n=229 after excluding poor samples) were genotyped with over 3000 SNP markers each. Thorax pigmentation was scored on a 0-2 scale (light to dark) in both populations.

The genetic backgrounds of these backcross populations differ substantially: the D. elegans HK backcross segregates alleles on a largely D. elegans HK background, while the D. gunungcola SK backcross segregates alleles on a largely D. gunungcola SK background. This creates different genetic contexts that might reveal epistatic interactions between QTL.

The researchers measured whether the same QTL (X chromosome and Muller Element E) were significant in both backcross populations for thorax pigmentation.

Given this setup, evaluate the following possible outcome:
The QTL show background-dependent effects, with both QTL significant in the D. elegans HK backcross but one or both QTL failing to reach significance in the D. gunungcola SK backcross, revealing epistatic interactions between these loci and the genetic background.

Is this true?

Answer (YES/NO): NO